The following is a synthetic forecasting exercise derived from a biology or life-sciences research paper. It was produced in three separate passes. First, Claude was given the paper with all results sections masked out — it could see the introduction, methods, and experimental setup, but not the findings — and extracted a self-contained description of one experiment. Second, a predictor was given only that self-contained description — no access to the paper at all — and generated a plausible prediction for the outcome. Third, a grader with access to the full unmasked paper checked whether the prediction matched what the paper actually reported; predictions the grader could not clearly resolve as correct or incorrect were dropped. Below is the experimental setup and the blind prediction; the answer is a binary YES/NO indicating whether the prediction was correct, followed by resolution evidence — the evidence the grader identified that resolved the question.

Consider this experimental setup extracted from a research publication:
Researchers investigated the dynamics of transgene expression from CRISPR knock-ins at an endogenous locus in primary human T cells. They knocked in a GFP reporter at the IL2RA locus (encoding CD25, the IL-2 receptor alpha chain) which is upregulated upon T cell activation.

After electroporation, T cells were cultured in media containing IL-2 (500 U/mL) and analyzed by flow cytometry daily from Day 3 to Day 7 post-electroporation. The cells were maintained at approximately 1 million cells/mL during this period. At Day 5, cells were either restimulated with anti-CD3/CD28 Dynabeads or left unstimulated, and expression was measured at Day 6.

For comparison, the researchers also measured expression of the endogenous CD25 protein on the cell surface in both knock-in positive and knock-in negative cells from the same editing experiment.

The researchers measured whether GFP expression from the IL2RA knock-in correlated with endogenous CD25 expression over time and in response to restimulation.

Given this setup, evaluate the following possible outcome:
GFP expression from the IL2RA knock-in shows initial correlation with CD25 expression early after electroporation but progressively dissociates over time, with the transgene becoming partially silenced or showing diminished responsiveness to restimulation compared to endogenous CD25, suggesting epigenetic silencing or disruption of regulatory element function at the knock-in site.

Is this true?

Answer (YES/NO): NO